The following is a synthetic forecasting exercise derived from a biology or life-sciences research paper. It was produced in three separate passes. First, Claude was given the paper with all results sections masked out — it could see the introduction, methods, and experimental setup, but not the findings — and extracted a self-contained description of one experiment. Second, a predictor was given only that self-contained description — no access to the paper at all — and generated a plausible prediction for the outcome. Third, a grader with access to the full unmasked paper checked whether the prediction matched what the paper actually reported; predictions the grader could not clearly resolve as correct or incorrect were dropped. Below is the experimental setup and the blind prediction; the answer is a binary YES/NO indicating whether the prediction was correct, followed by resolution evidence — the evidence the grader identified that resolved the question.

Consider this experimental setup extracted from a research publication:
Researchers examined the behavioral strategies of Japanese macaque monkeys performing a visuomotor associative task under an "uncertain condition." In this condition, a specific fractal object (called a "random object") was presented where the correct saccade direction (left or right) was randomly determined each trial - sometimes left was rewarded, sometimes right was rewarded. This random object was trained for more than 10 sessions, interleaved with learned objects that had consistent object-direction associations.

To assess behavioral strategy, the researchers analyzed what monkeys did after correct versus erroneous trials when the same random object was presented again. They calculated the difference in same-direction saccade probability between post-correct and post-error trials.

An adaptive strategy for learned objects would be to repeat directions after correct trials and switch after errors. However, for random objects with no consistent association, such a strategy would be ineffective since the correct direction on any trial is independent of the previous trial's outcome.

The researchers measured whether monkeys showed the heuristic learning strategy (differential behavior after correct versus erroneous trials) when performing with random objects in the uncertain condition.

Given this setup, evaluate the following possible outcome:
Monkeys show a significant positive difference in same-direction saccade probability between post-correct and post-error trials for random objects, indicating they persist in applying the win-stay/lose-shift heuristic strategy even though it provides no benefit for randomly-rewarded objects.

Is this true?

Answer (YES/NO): NO